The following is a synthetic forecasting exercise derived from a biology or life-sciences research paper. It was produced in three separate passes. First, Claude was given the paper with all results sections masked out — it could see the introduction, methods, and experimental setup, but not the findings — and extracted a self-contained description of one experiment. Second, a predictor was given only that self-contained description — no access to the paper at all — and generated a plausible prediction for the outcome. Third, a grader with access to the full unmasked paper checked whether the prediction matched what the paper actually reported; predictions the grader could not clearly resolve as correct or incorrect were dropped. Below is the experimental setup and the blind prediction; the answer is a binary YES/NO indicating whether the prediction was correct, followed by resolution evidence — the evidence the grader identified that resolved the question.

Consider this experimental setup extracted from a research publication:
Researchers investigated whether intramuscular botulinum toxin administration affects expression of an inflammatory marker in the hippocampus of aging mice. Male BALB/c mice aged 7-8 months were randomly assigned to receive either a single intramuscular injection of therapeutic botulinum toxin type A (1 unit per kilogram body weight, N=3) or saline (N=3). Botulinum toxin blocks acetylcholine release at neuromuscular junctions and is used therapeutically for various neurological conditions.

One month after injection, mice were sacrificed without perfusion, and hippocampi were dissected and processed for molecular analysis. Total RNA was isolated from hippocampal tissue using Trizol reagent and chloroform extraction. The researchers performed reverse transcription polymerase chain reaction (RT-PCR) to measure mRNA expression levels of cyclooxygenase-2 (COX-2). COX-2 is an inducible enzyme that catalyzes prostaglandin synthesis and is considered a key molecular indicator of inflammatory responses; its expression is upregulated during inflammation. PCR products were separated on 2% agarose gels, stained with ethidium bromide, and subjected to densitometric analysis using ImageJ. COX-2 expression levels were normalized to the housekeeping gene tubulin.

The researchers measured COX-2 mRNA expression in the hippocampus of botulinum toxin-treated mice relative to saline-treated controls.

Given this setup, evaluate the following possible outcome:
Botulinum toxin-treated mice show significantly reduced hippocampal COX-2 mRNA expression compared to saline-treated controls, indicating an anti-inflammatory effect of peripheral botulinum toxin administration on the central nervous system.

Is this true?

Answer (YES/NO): YES